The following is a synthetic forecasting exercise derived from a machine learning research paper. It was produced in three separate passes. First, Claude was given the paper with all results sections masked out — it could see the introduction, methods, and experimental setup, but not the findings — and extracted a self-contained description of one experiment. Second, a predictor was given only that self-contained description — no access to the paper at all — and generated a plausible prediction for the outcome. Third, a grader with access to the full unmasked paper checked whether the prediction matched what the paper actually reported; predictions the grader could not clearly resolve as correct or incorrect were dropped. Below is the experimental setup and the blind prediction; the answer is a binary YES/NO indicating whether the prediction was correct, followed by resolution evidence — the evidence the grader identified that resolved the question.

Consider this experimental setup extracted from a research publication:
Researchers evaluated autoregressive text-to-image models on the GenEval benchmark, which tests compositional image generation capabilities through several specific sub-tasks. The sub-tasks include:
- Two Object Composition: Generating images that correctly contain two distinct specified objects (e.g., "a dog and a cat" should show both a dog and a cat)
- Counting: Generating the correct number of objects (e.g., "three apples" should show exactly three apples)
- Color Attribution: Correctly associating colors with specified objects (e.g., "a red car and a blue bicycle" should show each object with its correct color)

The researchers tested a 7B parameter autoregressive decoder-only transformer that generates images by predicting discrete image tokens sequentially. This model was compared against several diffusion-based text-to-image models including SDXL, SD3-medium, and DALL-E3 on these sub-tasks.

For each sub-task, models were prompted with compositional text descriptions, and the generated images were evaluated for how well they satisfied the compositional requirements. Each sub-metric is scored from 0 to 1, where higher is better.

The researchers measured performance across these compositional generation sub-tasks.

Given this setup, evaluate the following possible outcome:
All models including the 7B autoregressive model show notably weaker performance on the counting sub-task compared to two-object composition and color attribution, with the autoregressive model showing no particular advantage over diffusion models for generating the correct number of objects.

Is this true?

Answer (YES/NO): NO